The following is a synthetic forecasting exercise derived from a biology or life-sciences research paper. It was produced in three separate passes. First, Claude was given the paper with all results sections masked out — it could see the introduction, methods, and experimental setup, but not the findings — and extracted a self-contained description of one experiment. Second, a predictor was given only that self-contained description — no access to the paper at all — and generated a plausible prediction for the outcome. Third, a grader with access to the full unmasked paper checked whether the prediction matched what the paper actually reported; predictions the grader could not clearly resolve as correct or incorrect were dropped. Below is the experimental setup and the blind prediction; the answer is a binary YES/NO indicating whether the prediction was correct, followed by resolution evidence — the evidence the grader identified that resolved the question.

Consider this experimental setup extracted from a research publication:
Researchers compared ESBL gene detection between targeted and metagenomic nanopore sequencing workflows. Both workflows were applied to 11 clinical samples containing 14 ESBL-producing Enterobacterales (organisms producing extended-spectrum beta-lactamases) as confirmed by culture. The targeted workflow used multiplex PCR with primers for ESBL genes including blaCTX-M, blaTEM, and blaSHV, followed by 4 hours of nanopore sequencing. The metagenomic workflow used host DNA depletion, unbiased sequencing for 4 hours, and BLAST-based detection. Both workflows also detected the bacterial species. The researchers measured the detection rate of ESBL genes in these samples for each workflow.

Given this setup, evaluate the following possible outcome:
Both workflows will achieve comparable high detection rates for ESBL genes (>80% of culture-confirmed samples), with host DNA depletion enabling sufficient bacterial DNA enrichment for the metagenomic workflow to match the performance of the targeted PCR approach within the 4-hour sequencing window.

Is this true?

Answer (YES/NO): NO